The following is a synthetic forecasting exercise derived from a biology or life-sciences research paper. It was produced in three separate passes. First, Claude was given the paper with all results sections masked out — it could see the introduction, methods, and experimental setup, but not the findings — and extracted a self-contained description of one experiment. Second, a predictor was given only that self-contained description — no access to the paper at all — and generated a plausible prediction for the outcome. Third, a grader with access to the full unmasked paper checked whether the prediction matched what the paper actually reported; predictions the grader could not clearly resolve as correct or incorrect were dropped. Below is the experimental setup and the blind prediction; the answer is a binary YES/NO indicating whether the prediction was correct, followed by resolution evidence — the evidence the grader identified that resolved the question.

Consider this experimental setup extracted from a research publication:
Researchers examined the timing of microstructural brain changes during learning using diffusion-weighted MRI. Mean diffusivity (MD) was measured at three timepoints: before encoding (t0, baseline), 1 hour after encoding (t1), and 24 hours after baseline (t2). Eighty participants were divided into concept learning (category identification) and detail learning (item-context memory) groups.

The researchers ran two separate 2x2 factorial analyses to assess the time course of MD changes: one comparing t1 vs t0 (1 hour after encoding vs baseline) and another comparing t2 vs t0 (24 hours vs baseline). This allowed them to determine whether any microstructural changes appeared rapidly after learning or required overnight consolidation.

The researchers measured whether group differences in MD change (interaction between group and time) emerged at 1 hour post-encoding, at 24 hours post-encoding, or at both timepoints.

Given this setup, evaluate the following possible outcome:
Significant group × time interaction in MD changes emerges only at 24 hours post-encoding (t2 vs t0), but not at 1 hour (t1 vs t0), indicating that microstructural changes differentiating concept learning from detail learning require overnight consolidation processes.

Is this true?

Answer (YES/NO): NO